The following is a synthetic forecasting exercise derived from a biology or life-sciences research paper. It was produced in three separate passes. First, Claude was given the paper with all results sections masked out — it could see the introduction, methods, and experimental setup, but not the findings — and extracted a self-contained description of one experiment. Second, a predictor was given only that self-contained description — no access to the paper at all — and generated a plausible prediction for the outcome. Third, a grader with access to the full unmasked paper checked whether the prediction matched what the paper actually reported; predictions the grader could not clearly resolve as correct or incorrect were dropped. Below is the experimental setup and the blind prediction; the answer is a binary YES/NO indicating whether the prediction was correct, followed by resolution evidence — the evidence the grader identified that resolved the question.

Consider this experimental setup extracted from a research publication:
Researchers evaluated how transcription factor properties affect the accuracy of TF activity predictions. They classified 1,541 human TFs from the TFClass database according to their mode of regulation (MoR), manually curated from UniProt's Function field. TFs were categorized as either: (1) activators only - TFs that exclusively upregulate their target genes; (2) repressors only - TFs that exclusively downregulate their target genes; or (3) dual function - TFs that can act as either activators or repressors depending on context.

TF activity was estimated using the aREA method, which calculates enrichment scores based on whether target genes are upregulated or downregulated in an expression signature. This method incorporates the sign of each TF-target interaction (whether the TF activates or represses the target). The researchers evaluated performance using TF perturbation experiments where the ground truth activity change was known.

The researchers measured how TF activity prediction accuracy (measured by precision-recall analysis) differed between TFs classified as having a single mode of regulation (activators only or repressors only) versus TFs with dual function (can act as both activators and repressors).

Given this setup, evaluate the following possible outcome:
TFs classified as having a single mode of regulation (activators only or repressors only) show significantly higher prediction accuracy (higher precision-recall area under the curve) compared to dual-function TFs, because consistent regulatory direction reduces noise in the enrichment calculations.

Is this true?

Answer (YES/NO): NO